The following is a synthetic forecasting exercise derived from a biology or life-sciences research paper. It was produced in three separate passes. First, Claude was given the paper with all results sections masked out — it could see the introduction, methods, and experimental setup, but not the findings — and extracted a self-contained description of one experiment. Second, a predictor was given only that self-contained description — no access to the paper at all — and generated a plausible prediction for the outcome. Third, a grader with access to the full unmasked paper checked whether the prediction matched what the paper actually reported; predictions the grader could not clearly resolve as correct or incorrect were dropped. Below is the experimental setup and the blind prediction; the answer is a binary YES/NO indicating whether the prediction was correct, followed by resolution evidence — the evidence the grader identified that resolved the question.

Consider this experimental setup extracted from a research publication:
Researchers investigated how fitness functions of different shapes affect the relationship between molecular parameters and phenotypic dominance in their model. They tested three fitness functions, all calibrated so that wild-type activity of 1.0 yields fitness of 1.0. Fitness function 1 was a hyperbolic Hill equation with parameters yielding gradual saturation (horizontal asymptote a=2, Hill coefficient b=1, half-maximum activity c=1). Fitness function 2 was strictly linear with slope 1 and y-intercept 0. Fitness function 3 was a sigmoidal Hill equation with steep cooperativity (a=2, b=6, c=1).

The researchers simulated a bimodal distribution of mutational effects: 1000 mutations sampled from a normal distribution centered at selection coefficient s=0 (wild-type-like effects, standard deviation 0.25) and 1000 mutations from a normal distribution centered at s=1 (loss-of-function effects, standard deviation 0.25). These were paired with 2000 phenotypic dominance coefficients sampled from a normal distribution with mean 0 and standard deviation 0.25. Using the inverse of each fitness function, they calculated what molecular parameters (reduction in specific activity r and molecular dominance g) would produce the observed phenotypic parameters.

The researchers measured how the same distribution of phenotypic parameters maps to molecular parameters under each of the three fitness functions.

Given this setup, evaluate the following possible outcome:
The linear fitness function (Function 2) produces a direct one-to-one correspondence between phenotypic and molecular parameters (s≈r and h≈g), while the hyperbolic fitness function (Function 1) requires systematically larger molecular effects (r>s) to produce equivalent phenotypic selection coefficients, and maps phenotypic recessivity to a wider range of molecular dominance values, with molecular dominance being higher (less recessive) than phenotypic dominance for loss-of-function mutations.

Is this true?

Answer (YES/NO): NO